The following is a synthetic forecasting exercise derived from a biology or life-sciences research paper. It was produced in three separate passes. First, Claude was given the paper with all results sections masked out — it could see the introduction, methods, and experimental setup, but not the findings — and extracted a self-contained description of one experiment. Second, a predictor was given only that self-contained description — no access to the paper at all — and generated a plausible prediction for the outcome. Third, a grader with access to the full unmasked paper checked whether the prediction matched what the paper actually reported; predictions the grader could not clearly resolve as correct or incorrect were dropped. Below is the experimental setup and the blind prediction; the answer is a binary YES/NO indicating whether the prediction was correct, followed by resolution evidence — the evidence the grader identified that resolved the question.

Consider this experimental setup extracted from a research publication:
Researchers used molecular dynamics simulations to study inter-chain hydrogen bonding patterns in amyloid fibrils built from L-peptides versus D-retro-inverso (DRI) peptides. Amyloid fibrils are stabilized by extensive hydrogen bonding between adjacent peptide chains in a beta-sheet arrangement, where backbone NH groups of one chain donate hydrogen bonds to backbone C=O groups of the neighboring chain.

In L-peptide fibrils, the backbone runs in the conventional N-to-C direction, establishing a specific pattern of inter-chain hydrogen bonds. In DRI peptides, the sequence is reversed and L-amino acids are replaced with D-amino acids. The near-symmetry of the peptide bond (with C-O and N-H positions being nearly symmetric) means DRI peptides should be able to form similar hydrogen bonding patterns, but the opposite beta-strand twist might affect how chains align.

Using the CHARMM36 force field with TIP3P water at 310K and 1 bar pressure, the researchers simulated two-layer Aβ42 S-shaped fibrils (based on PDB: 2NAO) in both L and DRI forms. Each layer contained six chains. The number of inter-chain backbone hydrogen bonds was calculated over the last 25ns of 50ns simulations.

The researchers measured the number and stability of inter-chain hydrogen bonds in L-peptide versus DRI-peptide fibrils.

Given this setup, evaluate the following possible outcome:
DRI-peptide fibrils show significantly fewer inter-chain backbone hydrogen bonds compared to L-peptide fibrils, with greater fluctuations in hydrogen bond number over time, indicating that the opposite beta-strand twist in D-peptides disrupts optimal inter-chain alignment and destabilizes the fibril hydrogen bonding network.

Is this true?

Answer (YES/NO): NO